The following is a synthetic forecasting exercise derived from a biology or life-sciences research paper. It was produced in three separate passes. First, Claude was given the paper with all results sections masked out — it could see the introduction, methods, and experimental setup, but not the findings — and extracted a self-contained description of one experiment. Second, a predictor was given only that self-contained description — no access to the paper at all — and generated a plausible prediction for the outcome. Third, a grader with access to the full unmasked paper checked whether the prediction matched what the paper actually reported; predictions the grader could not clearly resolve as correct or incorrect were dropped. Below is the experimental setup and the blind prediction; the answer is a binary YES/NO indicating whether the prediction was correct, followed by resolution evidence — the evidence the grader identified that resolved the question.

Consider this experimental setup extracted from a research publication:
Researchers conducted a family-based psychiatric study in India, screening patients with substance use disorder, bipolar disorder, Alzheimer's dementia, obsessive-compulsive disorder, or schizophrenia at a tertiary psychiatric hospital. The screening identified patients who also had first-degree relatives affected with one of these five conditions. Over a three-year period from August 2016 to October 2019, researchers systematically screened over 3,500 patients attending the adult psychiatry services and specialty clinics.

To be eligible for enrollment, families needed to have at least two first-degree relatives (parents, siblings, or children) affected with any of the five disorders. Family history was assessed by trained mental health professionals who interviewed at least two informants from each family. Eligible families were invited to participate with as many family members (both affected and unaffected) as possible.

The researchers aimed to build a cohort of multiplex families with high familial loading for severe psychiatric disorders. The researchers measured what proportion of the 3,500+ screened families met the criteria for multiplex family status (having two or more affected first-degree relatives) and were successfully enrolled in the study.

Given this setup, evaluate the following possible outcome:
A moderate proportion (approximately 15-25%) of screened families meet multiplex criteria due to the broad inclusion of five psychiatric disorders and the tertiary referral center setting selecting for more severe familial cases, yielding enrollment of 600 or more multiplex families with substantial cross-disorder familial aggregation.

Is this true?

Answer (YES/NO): NO